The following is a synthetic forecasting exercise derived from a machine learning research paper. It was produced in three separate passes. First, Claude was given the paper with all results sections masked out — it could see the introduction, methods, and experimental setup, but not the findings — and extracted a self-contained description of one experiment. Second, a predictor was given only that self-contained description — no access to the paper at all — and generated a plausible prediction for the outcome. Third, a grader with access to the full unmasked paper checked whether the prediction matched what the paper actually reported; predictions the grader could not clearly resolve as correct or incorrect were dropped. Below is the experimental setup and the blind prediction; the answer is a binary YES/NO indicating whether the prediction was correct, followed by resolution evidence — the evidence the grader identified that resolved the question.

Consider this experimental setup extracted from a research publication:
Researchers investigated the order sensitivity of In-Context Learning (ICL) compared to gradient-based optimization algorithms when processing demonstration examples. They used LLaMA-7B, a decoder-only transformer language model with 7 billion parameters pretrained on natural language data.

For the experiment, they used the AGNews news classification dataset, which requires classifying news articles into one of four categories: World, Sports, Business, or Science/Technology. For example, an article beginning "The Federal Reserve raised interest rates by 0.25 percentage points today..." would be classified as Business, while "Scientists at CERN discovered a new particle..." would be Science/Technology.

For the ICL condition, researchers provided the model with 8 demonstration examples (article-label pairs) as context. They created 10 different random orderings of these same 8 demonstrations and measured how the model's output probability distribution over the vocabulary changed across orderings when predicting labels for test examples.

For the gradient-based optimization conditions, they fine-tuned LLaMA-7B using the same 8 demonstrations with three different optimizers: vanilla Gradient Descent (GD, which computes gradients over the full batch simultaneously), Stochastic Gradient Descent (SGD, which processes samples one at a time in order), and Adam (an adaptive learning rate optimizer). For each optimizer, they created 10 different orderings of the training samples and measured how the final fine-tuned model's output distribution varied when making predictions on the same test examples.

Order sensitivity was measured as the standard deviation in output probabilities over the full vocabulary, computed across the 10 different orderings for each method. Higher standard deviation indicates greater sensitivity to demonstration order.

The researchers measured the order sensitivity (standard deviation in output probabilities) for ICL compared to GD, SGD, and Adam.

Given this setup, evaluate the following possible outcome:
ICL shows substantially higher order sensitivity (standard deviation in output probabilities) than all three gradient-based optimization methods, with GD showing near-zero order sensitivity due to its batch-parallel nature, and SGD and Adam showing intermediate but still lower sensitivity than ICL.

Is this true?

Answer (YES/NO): YES